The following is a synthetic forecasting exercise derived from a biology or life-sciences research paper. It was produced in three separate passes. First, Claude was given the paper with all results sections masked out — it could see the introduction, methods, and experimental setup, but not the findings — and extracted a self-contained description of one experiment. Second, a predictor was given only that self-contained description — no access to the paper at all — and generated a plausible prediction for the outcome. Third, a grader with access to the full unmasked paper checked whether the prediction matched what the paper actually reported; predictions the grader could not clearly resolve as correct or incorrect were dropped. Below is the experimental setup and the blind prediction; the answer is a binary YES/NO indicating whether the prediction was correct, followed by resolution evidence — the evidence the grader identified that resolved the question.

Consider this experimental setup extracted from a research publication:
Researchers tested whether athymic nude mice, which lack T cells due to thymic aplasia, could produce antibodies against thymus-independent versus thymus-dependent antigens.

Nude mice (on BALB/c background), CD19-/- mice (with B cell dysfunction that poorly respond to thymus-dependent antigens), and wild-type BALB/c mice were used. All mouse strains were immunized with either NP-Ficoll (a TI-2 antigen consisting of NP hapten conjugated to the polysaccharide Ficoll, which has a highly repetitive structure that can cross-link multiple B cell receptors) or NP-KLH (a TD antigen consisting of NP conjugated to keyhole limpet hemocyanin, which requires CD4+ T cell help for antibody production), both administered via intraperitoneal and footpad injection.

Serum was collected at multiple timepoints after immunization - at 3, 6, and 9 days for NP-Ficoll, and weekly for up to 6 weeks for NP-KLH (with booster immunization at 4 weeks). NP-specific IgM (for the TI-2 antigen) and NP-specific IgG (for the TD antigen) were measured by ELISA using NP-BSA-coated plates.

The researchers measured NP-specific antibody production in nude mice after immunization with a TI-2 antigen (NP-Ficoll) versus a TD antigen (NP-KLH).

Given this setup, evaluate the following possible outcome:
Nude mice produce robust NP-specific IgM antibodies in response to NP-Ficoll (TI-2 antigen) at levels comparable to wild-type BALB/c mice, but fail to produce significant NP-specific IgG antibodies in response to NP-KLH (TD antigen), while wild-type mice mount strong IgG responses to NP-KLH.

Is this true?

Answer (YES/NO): YES